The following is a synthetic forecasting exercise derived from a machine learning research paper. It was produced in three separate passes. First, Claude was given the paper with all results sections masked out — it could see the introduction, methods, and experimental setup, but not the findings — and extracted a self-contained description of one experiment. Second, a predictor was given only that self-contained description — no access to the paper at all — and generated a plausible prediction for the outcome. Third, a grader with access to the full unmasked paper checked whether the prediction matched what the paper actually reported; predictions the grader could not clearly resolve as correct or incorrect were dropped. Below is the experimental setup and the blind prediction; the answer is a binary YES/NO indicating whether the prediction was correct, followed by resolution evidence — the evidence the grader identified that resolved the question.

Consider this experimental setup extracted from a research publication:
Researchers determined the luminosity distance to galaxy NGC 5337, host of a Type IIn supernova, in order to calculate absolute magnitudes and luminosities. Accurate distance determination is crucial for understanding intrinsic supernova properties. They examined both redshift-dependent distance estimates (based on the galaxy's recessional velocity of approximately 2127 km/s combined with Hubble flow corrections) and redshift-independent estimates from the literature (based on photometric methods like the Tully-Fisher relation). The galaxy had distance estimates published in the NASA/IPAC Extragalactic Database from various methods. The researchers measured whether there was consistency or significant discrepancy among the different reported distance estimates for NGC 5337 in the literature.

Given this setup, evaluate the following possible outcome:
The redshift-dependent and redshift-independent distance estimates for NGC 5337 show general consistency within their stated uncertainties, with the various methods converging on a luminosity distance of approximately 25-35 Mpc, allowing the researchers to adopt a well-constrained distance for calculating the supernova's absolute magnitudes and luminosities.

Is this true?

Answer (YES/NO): NO